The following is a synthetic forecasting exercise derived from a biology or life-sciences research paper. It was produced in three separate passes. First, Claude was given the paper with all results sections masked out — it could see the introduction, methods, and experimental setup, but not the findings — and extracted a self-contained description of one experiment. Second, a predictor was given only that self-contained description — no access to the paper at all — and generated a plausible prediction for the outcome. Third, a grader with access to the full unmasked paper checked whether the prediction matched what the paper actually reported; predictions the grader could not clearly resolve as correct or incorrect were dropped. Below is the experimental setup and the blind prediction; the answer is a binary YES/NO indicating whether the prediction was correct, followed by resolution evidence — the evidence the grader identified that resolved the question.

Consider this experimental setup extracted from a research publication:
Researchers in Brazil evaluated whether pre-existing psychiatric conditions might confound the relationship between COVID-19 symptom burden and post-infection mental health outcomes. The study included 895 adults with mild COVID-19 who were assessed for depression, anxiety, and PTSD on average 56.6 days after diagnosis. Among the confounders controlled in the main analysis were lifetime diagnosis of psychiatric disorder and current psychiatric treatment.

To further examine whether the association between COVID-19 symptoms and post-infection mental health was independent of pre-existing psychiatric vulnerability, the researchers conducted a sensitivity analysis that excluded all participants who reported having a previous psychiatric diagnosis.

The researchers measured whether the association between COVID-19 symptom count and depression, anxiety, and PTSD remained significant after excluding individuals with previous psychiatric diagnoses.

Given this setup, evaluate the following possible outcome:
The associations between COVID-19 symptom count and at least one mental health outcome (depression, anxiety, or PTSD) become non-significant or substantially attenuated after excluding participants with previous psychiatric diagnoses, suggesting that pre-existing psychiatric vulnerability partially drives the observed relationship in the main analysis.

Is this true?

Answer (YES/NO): NO